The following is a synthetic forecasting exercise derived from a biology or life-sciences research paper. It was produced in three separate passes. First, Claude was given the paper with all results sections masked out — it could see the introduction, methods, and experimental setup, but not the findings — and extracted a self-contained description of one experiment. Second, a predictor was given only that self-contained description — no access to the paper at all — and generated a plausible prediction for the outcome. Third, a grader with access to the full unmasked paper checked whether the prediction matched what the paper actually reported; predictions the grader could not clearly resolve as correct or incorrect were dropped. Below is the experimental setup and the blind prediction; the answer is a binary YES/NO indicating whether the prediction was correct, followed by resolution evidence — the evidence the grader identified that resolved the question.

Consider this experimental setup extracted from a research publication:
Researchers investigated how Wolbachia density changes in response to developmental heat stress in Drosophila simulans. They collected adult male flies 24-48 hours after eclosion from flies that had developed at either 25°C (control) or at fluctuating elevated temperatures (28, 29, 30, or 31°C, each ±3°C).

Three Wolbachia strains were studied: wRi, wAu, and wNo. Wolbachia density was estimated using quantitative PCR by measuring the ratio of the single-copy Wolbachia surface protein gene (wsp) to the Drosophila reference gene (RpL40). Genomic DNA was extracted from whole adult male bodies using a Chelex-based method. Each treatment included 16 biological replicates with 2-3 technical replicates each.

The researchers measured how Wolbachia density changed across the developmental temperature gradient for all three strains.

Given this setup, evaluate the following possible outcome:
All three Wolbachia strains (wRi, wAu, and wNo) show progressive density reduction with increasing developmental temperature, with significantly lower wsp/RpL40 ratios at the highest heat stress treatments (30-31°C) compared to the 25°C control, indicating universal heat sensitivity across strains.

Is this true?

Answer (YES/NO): NO